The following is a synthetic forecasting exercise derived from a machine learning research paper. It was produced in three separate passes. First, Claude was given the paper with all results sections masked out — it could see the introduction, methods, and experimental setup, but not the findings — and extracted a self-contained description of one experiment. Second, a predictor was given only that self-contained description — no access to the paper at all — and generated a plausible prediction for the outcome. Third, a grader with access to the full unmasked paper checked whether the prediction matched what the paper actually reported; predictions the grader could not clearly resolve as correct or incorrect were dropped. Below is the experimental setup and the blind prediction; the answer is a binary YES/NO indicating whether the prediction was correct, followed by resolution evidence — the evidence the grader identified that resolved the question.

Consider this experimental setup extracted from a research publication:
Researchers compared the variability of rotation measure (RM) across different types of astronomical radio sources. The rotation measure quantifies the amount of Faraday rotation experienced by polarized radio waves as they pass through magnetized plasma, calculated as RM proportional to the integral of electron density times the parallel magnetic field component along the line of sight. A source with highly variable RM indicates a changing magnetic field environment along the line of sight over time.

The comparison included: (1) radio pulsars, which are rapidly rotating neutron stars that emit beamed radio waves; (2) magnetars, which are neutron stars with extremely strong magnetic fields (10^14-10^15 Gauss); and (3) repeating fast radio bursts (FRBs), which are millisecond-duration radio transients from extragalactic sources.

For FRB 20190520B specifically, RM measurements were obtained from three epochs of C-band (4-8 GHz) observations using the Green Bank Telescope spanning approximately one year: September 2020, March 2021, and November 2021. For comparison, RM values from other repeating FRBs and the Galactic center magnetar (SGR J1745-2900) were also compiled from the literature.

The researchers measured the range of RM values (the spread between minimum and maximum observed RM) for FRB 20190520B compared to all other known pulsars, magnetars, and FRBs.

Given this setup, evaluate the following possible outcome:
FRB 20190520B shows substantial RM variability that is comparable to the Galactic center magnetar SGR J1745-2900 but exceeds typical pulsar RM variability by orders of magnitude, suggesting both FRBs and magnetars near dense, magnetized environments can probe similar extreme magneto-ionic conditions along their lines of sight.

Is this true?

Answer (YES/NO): NO